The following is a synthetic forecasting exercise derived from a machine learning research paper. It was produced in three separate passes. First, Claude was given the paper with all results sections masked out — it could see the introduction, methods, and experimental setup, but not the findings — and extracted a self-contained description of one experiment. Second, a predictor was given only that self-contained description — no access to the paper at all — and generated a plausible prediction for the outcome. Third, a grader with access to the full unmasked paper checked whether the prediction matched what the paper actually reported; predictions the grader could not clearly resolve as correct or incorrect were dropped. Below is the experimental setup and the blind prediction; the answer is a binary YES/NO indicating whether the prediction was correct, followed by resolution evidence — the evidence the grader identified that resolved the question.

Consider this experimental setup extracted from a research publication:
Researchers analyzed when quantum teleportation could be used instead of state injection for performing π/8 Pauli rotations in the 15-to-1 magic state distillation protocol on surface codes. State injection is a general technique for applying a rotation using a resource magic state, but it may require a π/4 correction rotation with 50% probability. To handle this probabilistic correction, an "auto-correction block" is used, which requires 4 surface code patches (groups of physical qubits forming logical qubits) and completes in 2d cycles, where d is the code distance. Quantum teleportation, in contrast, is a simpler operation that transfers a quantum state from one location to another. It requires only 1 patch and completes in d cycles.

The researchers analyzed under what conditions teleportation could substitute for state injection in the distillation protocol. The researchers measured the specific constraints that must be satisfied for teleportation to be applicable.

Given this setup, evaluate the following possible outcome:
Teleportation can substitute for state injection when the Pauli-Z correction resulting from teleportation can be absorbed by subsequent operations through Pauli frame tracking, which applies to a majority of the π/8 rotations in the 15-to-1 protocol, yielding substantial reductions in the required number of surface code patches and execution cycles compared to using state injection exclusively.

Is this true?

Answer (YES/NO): NO